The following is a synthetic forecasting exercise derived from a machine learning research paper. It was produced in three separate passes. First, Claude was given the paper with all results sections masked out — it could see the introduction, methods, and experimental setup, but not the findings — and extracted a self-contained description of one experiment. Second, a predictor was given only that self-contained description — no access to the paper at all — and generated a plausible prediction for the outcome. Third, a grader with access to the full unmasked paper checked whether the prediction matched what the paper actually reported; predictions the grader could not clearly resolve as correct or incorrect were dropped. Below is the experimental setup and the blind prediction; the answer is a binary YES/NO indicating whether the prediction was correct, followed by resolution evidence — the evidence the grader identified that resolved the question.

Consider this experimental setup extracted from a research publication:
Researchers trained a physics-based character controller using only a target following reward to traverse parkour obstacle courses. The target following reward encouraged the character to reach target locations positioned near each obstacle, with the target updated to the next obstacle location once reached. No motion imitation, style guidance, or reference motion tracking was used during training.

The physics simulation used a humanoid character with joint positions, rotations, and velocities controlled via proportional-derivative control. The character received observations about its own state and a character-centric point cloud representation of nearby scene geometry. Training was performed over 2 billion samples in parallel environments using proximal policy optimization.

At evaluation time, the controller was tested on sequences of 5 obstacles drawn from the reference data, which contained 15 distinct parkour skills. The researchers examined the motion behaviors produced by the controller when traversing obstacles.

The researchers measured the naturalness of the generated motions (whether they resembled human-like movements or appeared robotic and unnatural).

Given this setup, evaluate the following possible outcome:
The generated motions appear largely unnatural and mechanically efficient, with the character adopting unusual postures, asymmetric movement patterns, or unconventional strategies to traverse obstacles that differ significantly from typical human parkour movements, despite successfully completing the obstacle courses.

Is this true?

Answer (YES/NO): YES